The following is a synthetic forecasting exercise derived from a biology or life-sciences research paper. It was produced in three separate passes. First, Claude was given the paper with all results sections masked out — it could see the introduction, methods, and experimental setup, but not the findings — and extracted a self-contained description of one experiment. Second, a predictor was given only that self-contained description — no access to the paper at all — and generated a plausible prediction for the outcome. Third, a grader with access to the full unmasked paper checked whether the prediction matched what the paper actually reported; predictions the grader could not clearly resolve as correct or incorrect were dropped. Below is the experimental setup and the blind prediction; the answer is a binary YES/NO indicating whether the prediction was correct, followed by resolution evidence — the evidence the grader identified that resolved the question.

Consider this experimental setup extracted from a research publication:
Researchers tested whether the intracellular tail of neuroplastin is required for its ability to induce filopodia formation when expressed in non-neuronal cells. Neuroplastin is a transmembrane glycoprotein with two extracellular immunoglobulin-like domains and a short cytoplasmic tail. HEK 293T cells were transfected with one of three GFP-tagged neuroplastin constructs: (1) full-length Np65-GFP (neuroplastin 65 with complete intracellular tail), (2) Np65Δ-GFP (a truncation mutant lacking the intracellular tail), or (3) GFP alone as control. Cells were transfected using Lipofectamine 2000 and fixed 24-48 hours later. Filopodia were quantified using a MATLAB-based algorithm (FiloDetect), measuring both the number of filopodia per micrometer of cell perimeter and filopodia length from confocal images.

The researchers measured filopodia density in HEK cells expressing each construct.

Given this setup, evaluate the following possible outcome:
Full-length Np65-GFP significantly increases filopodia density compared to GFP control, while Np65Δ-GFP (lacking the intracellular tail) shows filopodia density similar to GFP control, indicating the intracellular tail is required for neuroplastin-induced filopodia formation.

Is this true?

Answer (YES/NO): YES